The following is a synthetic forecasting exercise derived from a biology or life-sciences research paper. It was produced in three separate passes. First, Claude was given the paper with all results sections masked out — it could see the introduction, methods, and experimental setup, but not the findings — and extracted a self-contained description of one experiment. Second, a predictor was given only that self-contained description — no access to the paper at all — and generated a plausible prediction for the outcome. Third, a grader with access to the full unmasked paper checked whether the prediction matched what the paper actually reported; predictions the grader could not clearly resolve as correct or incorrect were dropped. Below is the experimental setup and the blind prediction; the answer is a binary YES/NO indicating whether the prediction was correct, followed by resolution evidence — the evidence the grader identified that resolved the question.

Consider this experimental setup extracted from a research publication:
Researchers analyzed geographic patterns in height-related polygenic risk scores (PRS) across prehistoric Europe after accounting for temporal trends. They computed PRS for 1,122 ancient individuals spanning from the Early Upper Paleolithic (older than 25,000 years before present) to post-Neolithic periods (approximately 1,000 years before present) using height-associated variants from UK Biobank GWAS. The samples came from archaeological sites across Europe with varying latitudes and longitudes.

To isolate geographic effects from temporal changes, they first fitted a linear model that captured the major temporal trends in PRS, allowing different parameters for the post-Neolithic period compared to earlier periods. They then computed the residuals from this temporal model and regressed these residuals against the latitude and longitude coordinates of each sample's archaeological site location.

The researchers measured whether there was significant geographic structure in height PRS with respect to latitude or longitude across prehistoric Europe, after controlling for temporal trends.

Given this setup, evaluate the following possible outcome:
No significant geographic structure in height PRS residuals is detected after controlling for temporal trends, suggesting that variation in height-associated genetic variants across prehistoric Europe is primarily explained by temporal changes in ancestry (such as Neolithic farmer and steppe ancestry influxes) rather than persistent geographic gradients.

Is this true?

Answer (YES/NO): NO